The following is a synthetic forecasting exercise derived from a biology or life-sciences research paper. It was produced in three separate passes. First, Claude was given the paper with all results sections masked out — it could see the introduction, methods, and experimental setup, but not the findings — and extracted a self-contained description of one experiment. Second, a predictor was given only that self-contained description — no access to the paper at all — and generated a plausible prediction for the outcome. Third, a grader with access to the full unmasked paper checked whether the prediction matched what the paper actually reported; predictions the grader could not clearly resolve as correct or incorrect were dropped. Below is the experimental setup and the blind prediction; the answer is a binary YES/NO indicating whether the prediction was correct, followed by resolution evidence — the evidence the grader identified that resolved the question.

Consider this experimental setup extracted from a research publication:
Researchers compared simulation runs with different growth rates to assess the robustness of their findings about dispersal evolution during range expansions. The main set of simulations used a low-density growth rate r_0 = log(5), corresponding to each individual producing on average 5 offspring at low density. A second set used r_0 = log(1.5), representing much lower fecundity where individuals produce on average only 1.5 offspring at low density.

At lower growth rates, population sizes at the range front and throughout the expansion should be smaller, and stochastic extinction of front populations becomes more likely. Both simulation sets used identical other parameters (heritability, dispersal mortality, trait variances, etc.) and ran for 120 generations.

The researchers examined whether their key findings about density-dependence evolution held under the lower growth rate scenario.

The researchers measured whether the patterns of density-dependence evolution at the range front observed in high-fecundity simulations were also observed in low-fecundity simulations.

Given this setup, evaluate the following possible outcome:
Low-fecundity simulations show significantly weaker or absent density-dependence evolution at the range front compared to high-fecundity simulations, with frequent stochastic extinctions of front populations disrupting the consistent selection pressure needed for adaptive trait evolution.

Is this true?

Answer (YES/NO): NO